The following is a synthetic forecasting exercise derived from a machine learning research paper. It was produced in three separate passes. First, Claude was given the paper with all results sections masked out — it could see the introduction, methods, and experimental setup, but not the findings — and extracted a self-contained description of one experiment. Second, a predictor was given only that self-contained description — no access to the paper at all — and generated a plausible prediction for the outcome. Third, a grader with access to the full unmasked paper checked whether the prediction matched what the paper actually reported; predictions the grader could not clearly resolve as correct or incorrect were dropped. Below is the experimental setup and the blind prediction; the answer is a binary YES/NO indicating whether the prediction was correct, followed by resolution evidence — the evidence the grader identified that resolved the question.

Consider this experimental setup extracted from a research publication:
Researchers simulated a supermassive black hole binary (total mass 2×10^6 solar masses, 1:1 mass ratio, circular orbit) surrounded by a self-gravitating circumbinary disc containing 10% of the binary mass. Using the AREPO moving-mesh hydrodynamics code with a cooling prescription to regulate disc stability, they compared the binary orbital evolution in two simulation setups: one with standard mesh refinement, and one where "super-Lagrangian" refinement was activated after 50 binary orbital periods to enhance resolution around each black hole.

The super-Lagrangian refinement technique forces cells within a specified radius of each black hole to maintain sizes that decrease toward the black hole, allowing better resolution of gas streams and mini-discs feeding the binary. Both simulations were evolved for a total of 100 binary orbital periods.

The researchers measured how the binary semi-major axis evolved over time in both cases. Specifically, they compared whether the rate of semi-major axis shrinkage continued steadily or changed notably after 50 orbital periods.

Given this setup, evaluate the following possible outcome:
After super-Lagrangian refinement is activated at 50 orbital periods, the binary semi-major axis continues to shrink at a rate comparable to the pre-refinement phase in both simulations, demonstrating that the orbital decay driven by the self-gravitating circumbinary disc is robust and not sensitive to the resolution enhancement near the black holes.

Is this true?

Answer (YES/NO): NO